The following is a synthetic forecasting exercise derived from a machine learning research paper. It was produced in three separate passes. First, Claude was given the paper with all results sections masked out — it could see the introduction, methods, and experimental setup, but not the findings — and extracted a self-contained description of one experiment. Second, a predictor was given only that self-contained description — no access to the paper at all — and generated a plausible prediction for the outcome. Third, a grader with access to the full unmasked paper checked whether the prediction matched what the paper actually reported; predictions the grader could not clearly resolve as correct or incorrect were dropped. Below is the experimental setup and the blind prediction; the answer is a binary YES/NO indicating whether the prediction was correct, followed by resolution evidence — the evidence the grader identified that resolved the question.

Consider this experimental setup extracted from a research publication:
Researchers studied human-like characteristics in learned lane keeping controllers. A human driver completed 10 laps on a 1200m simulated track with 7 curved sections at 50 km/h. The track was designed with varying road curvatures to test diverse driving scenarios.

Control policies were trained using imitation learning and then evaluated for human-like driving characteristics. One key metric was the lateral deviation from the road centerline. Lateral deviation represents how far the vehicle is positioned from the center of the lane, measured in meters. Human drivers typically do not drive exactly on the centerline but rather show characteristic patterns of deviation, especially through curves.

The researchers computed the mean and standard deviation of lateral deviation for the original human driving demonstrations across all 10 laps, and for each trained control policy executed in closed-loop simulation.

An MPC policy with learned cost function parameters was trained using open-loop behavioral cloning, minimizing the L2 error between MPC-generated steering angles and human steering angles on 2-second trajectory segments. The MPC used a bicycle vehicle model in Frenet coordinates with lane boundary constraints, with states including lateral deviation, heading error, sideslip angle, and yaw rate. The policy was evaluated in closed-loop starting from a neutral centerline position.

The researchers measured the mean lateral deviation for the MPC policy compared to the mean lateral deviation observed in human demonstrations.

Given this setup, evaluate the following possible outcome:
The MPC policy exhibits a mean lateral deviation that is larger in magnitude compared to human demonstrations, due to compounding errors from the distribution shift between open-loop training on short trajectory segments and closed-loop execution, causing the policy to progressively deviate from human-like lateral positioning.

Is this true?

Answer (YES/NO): NO